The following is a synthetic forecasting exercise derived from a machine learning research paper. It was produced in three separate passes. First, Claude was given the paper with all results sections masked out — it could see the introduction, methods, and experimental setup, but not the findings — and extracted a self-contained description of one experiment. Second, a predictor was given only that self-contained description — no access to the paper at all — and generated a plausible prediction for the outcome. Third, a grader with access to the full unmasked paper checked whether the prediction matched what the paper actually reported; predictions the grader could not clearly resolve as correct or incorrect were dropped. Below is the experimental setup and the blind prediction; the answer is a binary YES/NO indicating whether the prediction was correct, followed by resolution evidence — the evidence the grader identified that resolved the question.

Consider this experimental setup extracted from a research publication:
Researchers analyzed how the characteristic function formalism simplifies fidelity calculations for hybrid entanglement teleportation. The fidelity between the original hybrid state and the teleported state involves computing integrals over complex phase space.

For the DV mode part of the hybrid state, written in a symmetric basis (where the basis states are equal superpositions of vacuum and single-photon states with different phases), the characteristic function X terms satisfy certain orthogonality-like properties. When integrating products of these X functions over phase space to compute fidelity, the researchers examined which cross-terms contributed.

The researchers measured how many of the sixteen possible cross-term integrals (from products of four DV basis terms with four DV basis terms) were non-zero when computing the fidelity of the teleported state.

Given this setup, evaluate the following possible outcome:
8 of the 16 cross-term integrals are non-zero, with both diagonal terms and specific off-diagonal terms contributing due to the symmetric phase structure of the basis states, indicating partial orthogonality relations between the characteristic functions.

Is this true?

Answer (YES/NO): NO